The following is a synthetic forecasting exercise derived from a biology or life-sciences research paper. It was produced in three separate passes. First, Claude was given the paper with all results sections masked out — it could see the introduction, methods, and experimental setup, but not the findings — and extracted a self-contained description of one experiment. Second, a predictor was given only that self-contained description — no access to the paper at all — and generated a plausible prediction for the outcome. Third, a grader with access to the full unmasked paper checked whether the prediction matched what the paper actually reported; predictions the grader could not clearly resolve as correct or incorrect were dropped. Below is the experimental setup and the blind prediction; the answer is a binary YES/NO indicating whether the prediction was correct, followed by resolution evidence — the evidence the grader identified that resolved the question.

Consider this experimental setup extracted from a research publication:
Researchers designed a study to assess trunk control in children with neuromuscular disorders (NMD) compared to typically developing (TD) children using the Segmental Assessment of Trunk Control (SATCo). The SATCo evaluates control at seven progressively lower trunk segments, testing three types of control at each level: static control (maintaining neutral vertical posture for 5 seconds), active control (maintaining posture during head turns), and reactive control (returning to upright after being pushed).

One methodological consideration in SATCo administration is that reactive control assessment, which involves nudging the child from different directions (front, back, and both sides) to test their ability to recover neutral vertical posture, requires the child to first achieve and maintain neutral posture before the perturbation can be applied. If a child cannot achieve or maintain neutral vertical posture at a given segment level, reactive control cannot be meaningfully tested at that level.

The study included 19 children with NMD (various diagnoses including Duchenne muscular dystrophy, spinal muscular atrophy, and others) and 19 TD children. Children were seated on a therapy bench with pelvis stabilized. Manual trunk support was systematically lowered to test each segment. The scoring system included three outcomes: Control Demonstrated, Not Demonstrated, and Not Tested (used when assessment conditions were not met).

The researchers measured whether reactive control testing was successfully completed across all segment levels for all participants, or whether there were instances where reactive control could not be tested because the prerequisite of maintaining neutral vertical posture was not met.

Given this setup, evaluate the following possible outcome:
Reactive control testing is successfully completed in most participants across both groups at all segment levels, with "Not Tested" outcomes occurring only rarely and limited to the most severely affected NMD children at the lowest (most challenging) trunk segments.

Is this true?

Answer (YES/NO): NO